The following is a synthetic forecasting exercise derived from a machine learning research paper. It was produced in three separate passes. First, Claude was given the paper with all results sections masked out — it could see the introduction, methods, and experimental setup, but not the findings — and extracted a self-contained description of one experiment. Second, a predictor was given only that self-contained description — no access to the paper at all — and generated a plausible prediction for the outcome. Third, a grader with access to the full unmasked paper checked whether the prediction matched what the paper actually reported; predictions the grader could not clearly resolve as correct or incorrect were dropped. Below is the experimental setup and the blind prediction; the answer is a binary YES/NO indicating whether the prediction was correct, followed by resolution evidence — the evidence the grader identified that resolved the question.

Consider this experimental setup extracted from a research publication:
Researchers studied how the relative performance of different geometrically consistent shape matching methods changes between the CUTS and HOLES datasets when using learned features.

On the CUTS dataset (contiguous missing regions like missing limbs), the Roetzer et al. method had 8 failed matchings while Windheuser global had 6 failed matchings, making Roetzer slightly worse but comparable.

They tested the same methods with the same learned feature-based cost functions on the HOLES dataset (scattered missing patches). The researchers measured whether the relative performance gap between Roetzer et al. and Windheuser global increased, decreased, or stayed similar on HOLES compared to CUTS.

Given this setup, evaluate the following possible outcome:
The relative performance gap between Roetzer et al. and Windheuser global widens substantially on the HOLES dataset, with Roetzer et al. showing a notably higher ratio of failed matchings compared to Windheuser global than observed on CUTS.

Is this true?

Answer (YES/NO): YES